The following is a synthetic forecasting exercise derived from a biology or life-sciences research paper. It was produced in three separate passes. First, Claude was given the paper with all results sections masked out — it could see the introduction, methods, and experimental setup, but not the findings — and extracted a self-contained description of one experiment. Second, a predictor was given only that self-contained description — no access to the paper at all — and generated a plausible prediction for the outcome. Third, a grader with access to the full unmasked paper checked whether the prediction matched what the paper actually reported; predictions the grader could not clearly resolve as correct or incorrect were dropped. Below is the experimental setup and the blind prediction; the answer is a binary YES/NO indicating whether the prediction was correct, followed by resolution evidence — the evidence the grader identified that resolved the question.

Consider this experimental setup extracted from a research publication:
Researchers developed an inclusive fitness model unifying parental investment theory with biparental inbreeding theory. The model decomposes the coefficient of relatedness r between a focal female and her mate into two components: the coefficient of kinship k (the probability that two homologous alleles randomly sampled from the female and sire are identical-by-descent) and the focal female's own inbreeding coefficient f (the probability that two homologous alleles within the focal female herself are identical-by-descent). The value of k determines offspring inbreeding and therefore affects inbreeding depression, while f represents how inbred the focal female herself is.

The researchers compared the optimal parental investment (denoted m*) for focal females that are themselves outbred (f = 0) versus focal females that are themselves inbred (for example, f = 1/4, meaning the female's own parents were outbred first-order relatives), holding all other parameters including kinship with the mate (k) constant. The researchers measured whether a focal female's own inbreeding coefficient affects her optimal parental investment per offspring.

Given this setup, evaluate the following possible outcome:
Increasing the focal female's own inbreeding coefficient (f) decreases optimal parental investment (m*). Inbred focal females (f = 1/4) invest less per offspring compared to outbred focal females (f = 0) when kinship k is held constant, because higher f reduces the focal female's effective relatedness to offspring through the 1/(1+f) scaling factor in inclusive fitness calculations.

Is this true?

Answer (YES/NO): NO